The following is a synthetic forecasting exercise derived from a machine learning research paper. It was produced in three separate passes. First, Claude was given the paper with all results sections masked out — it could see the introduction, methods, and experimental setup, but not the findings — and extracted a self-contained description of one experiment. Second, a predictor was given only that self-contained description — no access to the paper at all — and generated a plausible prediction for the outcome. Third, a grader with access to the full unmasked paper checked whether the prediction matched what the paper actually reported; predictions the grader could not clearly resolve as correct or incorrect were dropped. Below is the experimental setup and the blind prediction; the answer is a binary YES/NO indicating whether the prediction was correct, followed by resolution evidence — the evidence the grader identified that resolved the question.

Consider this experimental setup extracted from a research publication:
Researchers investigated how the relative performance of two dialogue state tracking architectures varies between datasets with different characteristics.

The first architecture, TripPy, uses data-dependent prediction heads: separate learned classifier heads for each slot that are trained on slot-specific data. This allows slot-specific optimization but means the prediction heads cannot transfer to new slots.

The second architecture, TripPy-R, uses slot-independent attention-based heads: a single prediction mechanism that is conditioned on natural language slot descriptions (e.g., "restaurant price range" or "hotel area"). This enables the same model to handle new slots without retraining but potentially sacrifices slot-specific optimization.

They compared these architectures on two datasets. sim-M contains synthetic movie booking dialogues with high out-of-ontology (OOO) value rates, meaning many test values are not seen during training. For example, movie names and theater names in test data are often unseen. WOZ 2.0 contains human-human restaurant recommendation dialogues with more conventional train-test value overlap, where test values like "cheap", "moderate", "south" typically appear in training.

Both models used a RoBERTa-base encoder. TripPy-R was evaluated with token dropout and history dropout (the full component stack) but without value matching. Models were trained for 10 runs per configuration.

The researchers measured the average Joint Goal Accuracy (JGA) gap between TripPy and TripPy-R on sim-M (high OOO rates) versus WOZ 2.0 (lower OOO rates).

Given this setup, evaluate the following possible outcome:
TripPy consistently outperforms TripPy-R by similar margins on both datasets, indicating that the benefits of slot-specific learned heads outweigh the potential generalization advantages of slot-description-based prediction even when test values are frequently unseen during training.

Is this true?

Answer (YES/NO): NO